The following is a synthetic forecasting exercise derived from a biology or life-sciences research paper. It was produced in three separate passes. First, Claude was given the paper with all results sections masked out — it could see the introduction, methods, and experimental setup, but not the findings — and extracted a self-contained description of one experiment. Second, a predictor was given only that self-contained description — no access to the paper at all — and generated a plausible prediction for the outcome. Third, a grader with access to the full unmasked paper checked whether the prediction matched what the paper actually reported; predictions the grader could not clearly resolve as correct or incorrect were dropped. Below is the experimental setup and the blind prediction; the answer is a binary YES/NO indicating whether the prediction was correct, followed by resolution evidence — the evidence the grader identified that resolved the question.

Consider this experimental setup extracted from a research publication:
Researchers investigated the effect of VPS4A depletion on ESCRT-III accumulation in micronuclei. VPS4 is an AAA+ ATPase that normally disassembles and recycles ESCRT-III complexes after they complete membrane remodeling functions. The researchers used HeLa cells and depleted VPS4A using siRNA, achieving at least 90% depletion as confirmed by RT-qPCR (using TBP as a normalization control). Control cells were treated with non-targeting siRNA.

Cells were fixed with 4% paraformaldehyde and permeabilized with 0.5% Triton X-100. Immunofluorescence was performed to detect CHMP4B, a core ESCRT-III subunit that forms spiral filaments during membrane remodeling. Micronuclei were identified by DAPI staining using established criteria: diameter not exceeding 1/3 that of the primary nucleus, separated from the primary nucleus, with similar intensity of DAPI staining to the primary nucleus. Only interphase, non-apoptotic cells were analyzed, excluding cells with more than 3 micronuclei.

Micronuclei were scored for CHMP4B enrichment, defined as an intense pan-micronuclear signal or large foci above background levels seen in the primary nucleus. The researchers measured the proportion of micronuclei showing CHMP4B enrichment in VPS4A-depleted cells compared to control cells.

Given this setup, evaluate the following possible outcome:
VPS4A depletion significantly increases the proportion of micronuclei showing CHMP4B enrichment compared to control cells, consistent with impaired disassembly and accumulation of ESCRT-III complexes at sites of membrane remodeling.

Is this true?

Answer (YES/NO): YES